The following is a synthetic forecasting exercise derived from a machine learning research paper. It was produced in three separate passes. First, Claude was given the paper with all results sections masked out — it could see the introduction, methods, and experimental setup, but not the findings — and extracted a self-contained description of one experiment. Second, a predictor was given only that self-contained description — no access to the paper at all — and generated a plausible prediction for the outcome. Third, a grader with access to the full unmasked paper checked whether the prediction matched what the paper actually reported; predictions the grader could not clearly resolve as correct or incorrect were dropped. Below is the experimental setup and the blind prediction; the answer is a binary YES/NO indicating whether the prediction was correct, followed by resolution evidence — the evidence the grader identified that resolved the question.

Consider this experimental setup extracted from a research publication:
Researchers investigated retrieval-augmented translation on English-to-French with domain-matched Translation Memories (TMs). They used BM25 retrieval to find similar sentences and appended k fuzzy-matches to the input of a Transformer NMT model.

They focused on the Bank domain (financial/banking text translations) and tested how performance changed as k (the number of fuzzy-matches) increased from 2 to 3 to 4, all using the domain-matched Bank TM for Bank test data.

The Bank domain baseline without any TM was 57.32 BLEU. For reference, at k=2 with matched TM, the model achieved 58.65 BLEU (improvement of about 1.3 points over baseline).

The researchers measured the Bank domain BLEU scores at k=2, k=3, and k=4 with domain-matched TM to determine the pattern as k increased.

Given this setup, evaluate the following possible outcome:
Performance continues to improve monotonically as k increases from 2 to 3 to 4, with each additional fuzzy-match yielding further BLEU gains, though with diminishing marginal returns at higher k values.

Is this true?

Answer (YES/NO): NO